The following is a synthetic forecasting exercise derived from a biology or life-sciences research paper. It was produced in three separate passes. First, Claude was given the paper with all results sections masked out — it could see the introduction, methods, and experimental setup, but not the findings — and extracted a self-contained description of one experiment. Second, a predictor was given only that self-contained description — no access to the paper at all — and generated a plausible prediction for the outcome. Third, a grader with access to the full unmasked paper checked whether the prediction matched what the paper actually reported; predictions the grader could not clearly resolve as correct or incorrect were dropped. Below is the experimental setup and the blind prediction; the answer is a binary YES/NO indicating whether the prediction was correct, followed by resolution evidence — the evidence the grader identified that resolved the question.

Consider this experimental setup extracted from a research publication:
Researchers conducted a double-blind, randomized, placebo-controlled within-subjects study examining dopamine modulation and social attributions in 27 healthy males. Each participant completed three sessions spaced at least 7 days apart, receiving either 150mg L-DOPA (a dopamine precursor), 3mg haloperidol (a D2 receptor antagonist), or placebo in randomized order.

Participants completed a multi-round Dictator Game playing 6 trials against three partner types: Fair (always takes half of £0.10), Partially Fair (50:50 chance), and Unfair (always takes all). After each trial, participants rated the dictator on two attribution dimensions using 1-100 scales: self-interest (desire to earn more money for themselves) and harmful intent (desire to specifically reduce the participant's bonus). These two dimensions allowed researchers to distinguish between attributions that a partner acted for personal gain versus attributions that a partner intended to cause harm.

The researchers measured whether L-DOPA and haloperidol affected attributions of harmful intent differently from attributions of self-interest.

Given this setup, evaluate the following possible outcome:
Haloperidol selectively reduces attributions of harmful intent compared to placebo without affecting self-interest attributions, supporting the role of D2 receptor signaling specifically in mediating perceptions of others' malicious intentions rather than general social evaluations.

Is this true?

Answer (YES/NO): NO